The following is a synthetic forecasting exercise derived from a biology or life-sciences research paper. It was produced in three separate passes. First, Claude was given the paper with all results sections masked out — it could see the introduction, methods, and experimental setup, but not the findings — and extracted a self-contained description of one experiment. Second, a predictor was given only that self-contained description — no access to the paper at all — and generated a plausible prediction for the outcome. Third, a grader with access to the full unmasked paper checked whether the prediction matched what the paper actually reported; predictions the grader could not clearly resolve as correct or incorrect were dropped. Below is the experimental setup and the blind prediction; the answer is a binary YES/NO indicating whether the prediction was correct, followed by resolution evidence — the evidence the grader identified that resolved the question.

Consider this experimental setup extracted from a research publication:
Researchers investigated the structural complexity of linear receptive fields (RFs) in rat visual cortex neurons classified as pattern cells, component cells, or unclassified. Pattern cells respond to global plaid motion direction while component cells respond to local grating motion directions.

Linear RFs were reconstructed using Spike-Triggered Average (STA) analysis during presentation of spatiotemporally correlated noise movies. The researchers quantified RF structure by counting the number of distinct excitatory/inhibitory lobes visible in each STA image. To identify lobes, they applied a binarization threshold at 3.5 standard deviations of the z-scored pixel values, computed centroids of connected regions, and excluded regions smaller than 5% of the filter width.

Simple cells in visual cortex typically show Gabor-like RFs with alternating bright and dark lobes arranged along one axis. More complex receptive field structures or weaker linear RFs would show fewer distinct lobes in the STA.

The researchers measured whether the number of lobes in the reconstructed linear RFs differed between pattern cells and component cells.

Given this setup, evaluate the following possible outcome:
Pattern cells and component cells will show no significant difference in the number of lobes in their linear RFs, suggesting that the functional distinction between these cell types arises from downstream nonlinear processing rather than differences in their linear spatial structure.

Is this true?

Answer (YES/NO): NO